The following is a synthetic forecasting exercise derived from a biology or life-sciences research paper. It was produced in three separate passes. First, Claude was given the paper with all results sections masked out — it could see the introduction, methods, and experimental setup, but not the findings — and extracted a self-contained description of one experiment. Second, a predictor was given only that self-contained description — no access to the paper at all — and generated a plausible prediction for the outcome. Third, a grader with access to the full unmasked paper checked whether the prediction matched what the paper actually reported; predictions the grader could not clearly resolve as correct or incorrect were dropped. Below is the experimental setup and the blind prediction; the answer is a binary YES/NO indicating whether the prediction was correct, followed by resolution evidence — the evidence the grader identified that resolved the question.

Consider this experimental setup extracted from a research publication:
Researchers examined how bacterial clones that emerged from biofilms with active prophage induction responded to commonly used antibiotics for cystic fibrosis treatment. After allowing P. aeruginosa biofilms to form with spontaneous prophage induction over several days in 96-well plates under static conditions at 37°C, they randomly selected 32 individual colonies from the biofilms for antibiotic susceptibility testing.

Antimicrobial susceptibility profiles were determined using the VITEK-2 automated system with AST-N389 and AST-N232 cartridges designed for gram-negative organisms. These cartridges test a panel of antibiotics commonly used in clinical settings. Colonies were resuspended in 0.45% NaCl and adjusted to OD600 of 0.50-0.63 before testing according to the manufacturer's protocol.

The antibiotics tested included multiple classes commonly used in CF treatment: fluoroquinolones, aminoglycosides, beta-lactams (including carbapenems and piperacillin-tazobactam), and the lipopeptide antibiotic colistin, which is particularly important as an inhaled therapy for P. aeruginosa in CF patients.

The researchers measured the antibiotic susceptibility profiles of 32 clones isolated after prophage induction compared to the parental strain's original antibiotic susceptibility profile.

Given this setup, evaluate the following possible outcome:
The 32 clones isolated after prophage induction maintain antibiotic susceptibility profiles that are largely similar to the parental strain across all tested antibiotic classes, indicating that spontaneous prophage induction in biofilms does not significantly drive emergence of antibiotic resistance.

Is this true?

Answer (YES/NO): NO